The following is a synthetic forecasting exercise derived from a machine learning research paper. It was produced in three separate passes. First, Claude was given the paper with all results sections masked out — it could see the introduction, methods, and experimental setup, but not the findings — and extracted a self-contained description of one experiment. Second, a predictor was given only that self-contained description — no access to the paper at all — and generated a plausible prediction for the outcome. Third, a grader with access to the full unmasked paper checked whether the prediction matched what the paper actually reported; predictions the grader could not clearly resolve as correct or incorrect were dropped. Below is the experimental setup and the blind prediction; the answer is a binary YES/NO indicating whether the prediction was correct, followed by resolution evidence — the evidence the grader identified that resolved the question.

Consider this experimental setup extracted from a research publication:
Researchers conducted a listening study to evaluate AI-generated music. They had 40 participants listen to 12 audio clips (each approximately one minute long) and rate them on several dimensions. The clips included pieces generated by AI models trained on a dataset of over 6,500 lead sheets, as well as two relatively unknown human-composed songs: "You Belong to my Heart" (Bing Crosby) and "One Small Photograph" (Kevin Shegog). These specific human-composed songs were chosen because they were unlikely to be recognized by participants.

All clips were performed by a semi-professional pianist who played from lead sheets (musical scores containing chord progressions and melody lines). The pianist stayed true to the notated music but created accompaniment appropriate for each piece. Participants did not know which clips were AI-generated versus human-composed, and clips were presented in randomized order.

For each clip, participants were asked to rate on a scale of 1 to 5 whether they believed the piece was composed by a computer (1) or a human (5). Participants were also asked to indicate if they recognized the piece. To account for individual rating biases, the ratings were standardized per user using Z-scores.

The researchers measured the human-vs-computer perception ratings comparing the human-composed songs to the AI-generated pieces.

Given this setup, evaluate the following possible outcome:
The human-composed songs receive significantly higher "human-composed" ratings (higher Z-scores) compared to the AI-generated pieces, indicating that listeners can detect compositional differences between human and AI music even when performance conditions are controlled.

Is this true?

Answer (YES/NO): NO